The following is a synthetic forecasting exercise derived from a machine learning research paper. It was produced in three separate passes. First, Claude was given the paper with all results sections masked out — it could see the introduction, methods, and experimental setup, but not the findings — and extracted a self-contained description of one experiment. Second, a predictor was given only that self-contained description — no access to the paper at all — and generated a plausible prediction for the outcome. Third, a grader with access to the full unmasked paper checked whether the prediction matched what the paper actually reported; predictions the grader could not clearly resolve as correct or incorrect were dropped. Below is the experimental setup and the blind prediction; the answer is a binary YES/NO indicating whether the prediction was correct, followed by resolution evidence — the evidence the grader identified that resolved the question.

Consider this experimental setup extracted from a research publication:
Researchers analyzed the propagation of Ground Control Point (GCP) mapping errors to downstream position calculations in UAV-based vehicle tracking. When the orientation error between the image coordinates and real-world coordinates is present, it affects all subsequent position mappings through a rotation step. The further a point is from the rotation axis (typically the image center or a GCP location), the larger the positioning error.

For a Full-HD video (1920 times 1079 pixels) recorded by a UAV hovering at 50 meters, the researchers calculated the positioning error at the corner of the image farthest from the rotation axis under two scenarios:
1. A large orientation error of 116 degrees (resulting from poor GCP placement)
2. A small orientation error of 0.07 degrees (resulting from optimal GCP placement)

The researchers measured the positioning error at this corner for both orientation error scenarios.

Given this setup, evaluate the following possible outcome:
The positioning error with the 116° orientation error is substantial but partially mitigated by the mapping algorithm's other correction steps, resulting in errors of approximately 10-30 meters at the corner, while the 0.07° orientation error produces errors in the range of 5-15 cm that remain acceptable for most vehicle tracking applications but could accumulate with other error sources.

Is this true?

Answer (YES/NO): NO